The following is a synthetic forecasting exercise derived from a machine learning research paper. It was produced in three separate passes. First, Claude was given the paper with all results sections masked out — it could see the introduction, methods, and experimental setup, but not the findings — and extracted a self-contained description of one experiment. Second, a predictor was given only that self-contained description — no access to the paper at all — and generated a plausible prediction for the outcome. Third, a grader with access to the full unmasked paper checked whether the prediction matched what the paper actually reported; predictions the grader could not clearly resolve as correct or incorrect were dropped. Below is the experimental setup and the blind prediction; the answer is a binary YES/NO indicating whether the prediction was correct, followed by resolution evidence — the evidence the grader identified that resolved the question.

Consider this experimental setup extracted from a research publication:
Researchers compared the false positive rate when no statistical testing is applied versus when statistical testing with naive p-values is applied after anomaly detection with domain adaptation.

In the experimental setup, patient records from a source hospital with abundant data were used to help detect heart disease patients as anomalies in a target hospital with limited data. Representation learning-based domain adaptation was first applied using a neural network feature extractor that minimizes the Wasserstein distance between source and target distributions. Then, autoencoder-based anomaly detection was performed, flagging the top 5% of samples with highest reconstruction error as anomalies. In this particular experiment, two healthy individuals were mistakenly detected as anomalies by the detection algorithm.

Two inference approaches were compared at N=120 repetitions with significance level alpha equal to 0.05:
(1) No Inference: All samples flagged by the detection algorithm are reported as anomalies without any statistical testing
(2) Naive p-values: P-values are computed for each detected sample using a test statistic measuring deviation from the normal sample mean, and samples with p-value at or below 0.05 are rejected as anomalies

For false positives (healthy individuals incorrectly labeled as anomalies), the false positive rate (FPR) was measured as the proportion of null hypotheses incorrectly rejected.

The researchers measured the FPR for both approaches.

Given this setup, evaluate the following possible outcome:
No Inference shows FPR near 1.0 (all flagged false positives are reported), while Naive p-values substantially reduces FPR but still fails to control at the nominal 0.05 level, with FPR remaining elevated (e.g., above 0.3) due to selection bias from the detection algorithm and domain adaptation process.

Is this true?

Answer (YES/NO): YES